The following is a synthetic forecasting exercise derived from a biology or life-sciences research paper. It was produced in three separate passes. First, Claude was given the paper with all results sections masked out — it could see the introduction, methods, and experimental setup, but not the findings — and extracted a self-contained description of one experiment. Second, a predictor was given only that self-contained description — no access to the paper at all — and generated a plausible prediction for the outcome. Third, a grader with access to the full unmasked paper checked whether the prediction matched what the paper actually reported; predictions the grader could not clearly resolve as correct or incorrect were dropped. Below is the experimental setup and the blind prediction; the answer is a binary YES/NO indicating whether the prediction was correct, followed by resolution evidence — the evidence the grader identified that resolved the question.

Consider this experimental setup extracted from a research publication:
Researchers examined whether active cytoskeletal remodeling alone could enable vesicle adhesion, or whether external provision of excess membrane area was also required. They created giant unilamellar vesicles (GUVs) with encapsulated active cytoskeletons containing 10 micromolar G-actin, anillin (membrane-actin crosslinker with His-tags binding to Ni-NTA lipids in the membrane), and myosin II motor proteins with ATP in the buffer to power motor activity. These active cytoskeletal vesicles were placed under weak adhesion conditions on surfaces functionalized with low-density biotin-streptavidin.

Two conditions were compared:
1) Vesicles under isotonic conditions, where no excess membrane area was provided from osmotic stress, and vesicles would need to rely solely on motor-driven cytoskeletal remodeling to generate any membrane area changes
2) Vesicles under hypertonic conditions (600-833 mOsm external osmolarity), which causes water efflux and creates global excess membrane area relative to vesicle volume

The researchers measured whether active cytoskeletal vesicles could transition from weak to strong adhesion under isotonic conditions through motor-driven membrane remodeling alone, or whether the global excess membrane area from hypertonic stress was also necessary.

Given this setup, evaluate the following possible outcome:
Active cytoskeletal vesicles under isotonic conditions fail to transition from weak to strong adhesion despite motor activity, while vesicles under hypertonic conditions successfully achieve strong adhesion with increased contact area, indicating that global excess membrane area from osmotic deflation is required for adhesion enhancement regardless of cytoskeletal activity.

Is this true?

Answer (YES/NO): YES